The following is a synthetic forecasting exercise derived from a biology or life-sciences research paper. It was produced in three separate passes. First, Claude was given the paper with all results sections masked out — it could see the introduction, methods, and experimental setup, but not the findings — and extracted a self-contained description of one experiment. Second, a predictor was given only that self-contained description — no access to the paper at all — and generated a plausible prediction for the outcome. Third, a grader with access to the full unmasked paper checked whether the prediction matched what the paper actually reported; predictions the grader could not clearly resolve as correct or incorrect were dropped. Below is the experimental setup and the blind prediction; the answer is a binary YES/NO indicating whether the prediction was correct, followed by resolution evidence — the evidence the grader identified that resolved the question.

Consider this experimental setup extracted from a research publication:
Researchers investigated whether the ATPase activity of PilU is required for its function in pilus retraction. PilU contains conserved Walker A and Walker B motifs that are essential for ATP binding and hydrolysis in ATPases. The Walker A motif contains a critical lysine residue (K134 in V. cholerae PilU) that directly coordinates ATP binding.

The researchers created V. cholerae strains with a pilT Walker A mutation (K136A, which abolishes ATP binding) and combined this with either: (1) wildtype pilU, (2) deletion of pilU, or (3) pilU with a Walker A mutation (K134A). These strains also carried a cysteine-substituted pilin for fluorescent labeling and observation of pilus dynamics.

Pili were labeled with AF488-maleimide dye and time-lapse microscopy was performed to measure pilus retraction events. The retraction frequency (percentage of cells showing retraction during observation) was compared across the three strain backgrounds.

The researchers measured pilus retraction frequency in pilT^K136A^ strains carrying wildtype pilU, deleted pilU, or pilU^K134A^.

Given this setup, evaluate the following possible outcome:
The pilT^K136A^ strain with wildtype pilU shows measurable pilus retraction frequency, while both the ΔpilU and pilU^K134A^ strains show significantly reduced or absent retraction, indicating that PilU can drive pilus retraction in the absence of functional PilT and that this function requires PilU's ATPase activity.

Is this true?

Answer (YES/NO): YES